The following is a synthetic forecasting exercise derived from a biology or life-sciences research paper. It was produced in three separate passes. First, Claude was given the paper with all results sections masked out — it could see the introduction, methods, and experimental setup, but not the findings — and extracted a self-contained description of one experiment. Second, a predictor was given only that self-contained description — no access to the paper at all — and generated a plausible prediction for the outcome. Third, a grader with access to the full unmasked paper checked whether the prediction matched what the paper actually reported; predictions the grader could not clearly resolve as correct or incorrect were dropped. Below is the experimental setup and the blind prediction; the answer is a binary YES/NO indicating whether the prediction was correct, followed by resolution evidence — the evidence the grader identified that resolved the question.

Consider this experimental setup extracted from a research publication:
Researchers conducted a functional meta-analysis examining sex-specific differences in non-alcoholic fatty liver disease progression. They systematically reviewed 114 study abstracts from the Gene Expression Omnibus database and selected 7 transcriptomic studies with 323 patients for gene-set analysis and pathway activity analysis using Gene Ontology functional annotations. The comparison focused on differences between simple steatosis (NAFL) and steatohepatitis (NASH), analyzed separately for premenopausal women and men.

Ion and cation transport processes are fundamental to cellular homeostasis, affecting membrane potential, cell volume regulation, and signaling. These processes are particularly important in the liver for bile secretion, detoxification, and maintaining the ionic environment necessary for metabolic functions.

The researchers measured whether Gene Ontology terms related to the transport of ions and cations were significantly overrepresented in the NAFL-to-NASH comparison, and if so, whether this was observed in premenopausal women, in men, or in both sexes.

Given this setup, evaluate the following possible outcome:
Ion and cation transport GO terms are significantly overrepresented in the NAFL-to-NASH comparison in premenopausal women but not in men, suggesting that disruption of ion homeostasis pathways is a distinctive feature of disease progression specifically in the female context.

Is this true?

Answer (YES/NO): YES